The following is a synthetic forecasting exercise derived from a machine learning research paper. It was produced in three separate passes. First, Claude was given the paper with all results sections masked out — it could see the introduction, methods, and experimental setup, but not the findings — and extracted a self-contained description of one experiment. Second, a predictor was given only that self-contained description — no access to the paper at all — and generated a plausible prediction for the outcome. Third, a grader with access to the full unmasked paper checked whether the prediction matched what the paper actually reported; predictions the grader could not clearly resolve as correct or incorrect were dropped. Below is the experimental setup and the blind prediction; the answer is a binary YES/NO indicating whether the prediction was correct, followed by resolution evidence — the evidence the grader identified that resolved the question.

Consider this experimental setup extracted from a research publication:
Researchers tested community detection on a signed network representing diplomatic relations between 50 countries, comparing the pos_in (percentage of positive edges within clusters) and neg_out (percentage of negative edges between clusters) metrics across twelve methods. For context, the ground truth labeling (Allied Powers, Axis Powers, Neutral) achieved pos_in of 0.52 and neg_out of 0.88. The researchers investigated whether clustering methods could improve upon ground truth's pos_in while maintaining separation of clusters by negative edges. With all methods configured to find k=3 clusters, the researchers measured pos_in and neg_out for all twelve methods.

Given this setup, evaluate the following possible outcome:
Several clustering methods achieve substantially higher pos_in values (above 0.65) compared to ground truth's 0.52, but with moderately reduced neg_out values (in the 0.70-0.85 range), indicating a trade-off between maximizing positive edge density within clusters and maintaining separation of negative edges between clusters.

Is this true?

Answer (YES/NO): NO